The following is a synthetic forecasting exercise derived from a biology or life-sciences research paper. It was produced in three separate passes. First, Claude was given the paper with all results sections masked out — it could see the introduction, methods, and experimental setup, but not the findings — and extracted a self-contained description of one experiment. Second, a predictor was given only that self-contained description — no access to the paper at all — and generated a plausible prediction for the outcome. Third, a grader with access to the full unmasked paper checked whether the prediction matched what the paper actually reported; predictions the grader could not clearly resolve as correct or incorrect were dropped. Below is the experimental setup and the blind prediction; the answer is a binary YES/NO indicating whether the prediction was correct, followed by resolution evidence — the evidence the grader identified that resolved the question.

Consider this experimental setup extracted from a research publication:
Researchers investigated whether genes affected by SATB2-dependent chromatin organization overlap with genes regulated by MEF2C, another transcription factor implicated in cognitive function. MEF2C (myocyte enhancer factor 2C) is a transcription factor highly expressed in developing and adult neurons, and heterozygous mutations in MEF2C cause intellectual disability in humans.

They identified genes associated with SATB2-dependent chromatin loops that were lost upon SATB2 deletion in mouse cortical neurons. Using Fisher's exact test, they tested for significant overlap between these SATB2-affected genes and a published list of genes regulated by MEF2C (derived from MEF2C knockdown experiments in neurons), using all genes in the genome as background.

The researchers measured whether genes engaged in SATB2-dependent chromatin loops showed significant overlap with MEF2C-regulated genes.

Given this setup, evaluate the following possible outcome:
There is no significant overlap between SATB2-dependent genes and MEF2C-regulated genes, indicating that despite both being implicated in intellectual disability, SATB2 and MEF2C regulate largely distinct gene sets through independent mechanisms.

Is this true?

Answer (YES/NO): NO